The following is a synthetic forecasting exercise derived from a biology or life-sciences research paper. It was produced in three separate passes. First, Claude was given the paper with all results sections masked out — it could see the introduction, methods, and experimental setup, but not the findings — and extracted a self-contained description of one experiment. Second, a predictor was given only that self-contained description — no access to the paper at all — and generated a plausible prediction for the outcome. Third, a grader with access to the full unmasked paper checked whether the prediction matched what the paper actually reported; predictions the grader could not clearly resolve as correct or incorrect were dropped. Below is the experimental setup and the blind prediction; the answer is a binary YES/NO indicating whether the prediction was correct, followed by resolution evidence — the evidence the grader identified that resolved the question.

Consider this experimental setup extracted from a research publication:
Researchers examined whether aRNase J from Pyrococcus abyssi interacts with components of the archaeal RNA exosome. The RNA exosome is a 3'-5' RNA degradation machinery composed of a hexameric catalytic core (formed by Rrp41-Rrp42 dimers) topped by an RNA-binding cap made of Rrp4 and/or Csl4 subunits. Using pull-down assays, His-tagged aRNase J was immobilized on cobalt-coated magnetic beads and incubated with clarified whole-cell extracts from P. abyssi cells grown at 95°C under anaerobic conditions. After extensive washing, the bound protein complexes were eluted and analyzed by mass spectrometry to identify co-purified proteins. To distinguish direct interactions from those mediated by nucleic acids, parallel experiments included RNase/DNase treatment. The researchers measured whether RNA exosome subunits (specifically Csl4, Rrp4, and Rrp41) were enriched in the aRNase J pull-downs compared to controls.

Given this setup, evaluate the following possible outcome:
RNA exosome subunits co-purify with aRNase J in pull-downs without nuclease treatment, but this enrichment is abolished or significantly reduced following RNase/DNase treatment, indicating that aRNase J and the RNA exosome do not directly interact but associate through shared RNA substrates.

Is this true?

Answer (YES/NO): NO